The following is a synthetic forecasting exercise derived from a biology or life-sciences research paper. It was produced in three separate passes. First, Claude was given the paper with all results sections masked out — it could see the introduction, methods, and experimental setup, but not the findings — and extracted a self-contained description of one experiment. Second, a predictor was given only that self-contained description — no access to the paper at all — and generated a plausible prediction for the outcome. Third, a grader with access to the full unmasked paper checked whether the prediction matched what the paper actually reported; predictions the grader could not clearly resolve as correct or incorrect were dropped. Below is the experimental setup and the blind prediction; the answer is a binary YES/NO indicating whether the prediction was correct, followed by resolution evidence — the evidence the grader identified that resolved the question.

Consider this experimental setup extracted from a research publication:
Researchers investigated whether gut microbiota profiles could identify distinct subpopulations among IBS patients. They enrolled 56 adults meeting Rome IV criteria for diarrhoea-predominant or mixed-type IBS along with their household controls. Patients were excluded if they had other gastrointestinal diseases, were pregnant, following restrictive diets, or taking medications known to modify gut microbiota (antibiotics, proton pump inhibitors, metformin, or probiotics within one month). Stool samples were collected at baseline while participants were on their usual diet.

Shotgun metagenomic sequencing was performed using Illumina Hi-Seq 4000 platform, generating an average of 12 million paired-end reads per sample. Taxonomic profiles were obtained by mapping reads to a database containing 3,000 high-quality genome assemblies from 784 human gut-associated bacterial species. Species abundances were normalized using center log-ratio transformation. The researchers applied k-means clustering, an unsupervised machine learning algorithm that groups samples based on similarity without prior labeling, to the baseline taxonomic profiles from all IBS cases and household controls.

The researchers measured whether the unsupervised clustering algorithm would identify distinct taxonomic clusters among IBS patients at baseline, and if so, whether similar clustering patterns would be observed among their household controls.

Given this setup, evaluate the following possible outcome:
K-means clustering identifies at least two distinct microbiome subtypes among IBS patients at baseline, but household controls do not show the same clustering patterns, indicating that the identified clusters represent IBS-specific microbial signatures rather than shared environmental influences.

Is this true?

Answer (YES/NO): YES